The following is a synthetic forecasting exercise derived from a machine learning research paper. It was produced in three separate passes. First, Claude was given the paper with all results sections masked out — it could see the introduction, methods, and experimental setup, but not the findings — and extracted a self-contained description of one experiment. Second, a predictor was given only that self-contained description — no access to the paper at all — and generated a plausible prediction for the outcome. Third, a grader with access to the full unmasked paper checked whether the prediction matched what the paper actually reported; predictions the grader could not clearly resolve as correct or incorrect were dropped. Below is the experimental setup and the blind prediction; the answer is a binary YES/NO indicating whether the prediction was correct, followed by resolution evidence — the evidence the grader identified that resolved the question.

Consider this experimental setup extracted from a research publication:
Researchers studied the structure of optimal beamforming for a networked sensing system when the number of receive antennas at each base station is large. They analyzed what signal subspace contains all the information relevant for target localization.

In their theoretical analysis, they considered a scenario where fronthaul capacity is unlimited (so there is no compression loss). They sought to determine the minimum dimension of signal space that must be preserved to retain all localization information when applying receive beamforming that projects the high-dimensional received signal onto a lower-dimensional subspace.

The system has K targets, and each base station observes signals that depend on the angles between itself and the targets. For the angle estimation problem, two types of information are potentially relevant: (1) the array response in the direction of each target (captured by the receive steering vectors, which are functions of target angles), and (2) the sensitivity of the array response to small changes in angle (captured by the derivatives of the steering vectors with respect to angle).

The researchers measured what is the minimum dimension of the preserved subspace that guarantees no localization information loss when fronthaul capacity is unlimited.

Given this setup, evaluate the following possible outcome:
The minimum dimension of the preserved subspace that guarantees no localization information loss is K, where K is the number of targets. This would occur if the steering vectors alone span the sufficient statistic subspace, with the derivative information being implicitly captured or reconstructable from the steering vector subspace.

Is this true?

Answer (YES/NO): NO